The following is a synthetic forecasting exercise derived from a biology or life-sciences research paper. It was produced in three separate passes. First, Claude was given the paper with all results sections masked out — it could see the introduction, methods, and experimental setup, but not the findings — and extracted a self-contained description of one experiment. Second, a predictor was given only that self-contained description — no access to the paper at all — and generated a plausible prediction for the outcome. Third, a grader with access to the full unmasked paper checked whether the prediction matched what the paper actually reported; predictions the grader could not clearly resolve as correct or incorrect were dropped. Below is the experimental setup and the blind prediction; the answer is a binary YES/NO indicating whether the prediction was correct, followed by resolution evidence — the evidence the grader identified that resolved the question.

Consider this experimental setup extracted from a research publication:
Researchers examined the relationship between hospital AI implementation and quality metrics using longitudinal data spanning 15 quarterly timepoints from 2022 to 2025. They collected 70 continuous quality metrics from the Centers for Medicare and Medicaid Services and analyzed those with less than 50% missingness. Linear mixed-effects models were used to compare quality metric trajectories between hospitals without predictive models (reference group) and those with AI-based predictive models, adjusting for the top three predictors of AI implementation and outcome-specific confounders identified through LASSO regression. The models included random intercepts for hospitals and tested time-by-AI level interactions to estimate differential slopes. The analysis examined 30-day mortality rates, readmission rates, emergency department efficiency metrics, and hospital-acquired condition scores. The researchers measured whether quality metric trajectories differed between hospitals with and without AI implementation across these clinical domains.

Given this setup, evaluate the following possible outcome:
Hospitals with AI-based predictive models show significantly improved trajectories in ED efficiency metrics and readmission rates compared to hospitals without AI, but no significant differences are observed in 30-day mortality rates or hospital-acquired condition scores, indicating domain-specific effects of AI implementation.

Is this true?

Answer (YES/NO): NO